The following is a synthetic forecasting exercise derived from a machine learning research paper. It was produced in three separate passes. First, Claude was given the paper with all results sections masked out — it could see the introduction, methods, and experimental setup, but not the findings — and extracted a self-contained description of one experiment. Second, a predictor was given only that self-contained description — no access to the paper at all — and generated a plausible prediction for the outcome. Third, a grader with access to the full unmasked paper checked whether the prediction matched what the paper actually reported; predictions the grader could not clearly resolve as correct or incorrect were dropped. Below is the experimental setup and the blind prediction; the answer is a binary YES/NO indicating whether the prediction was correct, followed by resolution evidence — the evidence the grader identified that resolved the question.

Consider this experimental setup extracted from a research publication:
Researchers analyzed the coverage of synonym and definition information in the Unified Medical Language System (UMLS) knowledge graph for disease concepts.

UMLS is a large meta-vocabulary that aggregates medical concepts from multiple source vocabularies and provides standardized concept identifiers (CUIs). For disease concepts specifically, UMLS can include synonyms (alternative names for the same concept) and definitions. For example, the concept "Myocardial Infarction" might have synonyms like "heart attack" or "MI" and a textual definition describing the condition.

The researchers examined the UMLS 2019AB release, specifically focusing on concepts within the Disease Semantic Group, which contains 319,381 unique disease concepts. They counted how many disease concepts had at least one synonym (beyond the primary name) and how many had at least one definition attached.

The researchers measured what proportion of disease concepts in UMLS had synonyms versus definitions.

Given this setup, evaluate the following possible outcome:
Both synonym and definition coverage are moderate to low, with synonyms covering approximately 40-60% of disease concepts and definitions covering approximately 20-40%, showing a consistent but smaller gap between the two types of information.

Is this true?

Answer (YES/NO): NO